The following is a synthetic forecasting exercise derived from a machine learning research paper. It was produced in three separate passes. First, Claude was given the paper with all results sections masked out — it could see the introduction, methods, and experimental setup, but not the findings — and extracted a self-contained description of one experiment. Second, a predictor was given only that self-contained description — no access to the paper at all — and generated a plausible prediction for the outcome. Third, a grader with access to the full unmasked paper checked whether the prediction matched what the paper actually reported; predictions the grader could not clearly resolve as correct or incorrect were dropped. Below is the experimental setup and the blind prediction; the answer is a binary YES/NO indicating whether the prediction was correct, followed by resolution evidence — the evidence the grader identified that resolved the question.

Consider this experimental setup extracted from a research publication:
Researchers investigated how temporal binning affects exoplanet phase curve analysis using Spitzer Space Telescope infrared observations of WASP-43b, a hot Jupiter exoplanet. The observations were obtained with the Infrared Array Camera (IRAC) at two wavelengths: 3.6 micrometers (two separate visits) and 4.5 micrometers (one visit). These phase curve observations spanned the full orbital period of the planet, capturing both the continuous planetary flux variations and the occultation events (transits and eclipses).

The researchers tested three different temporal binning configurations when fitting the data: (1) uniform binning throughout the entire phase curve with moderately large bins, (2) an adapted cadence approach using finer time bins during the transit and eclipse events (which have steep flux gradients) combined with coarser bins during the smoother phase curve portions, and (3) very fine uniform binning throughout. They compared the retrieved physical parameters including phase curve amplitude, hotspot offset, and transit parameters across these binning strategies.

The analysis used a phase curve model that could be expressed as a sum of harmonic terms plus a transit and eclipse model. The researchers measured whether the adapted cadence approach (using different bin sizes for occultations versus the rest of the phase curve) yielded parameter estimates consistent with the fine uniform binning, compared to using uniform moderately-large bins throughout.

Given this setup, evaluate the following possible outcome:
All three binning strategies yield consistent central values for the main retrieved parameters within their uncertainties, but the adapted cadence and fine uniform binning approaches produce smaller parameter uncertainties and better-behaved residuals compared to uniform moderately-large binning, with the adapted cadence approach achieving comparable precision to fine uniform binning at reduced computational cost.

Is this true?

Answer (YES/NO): NO